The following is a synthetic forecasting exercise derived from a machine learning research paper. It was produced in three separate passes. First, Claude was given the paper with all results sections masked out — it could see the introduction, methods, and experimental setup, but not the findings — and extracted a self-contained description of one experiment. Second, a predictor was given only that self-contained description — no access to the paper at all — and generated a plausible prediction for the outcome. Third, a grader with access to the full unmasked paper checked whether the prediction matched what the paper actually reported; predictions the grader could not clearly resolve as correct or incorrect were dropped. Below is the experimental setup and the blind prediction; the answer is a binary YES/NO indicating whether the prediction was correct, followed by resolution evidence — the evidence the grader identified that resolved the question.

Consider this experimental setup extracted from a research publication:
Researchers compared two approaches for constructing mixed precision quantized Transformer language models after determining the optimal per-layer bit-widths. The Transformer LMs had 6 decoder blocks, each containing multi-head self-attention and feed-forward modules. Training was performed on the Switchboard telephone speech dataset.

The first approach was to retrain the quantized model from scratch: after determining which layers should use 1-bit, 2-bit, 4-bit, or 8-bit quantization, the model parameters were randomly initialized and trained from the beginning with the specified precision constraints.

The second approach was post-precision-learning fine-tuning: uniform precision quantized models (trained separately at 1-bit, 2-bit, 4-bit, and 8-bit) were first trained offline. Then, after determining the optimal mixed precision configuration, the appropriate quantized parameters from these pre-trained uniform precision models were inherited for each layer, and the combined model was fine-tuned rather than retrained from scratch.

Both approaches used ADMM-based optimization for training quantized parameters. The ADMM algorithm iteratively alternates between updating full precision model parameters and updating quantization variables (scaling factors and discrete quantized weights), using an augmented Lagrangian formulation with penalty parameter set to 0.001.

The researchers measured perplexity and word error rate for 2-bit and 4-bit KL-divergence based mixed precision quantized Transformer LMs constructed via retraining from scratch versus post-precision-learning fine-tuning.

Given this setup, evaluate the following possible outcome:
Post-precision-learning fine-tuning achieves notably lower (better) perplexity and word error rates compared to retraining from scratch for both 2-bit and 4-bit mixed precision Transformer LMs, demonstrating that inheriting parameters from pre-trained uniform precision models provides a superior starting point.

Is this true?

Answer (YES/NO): NO